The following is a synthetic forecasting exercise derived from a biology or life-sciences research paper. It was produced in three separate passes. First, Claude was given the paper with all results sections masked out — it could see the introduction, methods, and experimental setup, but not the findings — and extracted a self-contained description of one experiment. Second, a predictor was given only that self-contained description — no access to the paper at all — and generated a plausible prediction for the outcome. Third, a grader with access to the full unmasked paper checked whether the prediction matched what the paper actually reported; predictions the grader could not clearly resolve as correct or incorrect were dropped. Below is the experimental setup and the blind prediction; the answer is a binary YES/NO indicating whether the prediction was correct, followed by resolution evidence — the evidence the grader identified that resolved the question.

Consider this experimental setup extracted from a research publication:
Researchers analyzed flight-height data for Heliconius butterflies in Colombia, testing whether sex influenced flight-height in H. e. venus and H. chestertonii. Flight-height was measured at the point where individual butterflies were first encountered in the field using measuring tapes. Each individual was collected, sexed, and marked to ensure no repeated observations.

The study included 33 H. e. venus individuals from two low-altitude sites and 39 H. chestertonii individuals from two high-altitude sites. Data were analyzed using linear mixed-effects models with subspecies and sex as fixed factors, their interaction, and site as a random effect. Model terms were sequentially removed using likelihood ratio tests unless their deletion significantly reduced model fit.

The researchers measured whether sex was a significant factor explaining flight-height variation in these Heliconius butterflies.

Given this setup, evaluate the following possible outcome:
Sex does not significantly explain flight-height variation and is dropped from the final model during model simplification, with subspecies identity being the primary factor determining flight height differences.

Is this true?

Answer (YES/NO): YES